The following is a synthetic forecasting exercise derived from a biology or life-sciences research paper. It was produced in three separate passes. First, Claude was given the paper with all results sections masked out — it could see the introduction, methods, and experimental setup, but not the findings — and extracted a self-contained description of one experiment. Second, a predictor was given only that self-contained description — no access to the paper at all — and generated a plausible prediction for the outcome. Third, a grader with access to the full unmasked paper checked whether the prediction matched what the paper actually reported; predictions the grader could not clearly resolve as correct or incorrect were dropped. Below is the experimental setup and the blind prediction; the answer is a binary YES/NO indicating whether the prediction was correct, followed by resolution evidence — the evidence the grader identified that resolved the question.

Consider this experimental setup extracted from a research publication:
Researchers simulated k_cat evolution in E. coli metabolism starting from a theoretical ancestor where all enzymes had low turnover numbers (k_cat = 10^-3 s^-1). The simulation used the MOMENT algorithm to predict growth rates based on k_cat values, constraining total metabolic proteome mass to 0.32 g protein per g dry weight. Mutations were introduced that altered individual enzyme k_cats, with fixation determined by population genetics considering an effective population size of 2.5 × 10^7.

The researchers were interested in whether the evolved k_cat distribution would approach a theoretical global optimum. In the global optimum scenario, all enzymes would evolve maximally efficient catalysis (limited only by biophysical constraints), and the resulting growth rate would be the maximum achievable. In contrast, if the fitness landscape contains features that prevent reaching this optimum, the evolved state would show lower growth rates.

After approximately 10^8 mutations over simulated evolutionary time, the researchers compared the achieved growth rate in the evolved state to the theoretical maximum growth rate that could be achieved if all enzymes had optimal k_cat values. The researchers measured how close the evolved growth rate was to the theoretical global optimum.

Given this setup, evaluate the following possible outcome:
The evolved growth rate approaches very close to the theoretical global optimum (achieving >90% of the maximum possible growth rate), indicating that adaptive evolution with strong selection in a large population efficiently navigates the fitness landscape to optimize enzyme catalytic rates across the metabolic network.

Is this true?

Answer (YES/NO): NO